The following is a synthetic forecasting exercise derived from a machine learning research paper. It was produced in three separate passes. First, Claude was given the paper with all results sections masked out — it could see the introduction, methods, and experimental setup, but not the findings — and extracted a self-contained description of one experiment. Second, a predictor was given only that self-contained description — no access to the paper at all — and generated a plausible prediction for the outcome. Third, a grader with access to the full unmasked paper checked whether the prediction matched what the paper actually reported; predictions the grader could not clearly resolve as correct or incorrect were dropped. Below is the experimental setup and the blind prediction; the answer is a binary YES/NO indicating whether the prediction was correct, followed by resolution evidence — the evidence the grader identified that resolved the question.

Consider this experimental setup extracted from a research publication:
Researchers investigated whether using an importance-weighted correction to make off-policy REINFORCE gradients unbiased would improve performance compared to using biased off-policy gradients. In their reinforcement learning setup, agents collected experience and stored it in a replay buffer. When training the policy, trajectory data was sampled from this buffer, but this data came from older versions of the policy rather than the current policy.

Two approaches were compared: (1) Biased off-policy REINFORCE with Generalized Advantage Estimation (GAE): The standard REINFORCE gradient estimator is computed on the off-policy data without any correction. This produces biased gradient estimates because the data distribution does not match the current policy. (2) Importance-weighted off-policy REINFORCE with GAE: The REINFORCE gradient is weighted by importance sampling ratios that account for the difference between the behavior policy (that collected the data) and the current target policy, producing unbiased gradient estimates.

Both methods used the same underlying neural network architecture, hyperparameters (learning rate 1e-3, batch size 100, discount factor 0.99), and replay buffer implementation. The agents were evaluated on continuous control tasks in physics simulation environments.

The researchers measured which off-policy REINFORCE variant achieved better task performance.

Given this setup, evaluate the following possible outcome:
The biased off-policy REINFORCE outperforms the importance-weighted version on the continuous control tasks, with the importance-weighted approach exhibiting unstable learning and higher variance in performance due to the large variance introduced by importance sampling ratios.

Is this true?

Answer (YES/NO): NO